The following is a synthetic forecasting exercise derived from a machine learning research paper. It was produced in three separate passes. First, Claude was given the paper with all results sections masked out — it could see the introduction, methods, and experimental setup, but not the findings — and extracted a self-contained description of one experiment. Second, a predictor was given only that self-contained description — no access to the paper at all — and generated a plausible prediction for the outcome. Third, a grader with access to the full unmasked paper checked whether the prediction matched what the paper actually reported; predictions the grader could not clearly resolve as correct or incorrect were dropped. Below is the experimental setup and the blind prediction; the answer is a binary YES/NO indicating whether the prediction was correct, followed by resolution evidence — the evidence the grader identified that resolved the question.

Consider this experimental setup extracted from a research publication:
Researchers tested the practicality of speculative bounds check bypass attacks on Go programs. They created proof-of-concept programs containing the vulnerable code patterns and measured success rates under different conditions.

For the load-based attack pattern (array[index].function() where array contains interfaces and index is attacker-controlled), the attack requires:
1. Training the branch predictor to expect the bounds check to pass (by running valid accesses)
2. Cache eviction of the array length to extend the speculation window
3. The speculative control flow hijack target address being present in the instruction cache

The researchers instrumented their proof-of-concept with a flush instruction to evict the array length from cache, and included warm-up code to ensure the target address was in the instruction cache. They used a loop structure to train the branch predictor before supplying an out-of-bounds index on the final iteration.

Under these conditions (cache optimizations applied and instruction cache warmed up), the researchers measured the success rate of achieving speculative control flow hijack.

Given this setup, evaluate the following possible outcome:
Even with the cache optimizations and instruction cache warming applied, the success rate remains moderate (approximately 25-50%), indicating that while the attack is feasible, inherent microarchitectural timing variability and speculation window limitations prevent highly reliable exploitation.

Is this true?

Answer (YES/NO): NO